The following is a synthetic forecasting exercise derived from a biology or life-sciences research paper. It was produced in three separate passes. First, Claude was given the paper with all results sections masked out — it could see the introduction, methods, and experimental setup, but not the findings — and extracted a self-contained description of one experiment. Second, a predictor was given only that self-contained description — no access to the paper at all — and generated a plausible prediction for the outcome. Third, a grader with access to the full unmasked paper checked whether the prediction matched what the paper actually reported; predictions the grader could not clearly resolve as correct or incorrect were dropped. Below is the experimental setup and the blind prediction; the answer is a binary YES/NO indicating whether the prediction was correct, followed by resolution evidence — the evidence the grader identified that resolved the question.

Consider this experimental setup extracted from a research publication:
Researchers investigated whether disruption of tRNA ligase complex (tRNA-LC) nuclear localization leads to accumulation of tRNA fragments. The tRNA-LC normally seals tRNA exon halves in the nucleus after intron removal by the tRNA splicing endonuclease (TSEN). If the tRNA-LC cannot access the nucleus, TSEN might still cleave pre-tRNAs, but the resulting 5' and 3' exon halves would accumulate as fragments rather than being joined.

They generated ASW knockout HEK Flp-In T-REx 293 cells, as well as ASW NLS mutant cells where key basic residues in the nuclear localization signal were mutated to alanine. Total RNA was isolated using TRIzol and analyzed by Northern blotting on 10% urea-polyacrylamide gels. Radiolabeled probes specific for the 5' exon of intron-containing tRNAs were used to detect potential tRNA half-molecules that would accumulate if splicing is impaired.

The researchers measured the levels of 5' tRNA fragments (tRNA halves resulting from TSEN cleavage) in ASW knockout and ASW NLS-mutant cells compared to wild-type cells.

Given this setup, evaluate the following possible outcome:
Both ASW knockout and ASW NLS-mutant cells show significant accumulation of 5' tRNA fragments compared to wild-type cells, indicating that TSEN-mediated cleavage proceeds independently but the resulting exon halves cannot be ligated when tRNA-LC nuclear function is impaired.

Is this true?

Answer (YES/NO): YES